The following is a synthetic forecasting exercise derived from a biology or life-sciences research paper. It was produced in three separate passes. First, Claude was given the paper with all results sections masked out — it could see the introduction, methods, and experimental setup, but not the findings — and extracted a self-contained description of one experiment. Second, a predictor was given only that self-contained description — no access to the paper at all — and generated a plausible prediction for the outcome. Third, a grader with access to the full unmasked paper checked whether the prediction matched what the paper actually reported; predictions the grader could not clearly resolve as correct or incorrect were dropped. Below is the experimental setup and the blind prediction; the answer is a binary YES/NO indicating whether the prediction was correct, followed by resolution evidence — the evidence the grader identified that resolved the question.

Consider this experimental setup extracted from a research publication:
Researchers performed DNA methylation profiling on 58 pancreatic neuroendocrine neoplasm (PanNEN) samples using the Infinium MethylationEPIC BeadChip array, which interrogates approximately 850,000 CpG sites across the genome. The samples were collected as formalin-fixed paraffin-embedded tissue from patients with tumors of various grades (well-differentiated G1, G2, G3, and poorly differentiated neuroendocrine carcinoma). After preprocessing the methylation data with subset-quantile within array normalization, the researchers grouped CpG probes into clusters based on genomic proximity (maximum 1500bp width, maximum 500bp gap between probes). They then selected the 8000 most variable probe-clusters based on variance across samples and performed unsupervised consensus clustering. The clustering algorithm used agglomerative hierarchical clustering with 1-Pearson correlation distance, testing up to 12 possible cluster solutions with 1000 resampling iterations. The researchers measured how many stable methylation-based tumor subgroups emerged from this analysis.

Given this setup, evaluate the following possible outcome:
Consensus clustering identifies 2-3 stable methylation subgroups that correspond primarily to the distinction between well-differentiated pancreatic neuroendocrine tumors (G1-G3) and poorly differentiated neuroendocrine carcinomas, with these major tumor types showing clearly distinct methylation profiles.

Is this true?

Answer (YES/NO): NO